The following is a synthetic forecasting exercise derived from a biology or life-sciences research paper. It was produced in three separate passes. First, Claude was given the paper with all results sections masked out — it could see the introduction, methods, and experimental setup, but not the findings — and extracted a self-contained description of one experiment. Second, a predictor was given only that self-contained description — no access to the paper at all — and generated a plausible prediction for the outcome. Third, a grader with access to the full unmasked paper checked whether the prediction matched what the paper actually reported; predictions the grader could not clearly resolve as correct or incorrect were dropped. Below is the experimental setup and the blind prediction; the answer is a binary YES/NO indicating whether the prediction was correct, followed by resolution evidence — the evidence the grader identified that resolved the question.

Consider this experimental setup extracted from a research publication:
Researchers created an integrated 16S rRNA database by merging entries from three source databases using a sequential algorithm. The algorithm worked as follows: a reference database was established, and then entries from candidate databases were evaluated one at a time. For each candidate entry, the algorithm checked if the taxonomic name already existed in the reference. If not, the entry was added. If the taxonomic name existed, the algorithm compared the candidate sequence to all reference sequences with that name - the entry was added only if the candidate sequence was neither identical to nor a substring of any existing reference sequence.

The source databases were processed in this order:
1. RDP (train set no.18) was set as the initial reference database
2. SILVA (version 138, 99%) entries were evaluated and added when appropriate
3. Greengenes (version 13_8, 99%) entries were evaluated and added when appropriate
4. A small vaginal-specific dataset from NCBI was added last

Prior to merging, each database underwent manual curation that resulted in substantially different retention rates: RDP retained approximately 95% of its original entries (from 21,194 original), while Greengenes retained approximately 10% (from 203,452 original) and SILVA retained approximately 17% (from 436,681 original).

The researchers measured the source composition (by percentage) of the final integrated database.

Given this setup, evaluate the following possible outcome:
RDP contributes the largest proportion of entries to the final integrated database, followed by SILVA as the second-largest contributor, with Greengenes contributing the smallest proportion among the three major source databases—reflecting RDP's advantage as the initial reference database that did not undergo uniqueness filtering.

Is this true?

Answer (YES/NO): NO